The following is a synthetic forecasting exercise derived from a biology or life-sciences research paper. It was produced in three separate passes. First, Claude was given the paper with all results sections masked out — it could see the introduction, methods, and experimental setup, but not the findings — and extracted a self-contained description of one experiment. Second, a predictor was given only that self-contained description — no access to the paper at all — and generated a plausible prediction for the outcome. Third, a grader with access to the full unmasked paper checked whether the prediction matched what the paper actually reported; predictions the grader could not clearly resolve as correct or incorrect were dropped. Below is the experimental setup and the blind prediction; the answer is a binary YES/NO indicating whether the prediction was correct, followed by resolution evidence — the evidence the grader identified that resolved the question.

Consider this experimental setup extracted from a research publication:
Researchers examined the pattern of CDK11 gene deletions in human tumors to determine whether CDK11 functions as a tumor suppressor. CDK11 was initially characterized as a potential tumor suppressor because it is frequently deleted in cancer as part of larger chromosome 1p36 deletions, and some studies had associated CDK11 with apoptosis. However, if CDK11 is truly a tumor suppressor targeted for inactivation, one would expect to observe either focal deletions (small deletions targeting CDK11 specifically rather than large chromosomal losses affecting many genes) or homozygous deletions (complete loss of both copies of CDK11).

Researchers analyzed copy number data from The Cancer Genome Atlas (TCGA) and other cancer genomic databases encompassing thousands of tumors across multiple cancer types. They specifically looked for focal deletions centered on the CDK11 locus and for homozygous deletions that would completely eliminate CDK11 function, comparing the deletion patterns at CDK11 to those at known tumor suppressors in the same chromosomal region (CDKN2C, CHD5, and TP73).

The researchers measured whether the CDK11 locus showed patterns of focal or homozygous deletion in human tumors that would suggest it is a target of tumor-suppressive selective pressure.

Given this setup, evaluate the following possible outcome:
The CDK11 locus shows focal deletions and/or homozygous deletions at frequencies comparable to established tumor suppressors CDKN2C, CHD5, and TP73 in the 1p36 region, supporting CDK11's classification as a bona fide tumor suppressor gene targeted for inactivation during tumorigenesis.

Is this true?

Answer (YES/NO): NO